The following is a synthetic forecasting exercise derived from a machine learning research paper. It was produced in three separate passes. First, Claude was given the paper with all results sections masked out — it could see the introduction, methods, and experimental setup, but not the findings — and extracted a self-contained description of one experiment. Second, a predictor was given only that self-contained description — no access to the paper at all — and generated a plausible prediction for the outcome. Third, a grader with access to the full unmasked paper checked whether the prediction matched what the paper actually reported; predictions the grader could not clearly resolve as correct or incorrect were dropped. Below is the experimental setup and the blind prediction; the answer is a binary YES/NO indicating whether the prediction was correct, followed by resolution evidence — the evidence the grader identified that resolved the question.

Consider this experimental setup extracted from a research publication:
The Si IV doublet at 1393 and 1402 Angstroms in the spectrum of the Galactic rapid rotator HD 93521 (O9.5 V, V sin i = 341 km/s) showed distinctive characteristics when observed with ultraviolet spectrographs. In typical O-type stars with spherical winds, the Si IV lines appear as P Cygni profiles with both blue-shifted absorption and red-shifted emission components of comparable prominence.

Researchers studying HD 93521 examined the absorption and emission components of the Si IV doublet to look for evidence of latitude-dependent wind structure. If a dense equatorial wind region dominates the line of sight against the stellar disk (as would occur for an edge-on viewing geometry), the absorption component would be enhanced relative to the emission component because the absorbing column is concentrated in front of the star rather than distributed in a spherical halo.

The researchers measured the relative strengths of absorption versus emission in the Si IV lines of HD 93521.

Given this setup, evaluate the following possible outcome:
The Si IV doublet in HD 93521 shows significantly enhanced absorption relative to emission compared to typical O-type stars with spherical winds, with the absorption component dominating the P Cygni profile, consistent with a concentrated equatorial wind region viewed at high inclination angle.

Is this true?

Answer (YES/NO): YES